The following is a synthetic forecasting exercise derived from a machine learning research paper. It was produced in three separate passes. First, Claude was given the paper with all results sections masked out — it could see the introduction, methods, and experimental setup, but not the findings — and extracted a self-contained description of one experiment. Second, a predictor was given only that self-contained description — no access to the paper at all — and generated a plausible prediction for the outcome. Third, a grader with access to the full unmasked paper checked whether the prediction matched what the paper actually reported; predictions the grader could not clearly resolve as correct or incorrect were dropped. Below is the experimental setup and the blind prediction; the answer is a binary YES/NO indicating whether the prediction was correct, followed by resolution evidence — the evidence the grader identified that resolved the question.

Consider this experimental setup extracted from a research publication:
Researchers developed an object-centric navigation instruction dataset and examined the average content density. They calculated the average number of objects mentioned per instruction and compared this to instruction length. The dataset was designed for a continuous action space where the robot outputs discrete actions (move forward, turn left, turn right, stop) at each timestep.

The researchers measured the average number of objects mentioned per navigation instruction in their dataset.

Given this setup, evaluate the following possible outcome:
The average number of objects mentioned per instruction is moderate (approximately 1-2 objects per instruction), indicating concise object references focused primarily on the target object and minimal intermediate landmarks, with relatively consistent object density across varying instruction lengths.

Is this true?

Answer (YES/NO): NO